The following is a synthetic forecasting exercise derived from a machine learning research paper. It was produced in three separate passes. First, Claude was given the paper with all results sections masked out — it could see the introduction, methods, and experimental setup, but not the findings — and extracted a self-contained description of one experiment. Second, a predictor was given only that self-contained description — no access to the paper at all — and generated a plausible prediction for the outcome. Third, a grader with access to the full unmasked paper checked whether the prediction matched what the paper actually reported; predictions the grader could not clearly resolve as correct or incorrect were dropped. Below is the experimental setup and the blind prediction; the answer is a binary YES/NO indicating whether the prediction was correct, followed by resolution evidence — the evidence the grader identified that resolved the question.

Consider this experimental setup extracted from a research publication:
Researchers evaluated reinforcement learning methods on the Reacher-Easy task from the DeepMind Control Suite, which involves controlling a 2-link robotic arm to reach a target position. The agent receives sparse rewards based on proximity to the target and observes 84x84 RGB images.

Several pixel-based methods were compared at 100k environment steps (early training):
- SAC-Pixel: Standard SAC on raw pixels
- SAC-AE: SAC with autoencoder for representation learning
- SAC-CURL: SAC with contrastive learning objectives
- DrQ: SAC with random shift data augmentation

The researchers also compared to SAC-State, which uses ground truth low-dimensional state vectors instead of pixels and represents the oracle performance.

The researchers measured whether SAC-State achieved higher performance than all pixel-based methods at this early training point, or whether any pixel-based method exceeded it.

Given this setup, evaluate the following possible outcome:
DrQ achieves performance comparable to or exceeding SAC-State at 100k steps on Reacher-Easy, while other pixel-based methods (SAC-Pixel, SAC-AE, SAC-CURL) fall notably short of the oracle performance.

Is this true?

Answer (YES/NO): NO